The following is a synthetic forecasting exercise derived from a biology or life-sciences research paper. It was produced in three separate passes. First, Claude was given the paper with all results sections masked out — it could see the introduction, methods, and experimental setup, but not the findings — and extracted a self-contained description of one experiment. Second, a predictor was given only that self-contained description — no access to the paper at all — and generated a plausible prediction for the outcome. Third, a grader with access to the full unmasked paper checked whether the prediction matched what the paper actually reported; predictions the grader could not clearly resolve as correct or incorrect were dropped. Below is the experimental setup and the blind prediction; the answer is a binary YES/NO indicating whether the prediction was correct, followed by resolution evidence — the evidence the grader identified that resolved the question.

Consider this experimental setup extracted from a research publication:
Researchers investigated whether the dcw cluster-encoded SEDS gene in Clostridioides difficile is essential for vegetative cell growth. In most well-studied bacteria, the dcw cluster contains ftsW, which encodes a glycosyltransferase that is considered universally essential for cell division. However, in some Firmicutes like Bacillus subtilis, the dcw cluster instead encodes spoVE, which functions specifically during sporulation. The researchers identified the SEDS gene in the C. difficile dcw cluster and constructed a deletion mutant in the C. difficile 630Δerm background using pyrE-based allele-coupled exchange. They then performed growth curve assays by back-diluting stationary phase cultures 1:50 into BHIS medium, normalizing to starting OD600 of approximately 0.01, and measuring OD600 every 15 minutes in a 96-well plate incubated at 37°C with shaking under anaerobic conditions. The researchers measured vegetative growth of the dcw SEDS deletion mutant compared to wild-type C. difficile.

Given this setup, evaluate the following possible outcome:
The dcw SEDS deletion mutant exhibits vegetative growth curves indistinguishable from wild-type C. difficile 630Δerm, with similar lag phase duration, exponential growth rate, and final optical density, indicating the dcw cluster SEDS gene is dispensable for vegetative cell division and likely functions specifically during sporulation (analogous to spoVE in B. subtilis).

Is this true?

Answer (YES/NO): YES